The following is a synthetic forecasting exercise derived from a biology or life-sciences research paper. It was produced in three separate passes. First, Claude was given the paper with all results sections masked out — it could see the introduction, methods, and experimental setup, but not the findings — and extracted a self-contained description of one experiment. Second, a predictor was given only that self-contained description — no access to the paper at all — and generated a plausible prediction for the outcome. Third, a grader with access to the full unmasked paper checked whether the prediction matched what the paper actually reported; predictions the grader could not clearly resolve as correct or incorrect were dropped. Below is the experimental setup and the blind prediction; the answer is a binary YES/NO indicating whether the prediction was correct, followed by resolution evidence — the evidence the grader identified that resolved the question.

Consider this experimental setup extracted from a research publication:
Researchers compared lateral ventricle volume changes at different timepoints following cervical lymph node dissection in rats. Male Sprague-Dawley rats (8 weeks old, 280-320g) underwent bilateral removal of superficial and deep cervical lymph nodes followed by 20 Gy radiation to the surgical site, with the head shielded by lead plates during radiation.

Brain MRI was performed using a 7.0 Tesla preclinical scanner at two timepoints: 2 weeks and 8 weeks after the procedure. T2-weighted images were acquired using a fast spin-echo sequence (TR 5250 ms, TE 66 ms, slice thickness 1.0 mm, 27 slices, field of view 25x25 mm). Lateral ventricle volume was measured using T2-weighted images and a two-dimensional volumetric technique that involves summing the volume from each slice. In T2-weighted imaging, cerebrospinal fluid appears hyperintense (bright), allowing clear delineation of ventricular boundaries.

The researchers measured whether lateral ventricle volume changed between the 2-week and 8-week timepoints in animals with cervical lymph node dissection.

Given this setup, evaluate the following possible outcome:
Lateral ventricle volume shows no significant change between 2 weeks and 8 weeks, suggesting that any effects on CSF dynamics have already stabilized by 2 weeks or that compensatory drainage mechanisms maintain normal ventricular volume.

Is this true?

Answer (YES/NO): YES